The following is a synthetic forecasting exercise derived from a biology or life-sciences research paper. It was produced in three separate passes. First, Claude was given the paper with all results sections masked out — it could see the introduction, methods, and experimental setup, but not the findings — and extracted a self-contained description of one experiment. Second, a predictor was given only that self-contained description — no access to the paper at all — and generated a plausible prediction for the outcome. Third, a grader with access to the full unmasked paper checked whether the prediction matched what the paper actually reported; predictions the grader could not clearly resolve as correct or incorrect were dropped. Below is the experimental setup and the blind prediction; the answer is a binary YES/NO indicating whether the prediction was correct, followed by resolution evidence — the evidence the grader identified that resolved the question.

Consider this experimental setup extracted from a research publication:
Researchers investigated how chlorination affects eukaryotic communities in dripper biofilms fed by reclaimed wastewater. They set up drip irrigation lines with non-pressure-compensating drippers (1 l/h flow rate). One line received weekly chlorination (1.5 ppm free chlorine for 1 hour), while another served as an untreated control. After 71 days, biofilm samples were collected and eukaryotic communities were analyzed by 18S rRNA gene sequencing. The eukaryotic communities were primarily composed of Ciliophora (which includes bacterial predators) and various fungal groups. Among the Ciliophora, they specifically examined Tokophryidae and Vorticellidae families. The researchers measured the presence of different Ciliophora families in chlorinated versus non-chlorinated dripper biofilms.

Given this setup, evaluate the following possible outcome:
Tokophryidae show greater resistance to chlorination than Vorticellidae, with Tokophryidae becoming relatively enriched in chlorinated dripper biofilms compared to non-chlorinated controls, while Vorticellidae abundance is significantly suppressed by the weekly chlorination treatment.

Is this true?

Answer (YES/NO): NO